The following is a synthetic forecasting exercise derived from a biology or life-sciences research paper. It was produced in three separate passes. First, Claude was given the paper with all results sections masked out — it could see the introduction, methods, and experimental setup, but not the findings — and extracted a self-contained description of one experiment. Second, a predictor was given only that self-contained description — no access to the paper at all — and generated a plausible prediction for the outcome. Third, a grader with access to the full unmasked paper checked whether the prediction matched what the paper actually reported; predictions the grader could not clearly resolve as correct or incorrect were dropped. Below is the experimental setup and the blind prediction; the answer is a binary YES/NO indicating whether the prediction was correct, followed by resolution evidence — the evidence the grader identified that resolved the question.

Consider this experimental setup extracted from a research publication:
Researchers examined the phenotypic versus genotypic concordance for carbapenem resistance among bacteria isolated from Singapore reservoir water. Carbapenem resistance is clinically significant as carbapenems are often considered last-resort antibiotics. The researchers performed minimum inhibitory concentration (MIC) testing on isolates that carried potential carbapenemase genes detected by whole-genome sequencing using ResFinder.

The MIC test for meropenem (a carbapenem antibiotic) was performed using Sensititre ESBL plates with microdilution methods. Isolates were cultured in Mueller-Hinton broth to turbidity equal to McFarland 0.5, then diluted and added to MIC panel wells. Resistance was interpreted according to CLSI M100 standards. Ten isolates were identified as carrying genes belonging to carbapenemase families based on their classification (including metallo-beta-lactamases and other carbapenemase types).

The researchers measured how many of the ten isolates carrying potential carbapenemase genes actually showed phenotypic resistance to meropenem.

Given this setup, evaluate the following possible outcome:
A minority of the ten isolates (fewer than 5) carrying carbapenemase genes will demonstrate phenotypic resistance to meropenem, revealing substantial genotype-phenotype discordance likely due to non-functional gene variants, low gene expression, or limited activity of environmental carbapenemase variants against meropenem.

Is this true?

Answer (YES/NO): YES